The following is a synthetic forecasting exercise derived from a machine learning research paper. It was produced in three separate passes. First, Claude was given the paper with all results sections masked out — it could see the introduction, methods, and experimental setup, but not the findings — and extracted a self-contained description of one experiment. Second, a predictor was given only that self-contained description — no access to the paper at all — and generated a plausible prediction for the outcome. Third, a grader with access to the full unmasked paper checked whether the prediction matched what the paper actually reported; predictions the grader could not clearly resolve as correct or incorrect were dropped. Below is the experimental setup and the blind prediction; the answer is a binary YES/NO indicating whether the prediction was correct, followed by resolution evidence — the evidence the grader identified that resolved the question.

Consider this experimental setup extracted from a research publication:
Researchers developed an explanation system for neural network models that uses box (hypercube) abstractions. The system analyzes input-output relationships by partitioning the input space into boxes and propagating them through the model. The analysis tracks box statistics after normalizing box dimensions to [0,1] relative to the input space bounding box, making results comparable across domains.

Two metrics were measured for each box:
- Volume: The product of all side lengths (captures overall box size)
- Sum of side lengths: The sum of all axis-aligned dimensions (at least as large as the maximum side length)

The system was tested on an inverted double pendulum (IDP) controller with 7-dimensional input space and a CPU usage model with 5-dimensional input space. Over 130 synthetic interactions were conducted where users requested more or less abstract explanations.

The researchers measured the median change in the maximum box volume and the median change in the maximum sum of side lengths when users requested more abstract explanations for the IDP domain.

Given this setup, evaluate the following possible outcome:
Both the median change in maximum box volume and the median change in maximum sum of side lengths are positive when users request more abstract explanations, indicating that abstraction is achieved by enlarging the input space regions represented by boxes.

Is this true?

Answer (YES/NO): YES